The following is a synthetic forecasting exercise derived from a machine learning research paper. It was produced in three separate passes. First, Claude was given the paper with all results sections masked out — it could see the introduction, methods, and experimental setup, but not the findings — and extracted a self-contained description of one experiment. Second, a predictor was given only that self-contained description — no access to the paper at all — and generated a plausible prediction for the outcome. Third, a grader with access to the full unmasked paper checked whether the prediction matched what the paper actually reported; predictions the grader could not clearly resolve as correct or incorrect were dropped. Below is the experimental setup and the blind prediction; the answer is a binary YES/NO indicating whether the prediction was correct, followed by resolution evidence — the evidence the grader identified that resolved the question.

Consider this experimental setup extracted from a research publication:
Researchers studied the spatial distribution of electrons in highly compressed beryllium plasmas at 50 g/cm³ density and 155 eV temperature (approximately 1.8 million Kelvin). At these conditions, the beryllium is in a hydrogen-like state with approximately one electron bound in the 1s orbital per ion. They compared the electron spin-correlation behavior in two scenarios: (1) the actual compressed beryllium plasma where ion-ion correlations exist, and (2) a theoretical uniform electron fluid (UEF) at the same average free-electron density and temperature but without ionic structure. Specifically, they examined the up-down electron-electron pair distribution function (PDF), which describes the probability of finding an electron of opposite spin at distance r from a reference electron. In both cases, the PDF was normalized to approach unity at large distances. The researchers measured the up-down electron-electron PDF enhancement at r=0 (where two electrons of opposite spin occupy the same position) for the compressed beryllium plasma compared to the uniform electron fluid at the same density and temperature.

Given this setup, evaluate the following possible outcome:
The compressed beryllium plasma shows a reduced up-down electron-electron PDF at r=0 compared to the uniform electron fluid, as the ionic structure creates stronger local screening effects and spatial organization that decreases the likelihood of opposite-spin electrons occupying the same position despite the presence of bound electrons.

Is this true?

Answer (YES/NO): NO